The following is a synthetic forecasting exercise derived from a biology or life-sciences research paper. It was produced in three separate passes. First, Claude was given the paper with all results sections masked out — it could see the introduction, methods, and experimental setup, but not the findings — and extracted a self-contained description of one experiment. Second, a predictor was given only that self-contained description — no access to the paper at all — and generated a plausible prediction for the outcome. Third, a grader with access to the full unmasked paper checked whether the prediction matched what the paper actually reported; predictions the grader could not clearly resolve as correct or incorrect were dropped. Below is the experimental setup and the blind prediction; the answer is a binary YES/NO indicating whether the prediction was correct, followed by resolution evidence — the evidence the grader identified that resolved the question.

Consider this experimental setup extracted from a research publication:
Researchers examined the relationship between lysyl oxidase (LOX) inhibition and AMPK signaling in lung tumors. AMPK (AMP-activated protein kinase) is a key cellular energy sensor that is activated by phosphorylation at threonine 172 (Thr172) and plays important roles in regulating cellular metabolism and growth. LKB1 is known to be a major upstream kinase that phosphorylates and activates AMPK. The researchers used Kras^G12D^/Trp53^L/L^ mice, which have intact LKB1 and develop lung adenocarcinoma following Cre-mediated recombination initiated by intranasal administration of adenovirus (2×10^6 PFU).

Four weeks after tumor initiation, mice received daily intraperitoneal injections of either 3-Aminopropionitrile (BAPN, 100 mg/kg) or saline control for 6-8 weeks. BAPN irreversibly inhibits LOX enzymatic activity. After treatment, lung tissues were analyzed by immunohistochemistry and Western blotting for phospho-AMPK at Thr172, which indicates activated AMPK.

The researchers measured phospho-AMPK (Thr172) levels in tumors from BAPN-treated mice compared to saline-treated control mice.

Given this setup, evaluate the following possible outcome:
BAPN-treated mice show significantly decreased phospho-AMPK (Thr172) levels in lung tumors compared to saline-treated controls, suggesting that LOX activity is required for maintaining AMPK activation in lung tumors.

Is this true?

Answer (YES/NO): NO